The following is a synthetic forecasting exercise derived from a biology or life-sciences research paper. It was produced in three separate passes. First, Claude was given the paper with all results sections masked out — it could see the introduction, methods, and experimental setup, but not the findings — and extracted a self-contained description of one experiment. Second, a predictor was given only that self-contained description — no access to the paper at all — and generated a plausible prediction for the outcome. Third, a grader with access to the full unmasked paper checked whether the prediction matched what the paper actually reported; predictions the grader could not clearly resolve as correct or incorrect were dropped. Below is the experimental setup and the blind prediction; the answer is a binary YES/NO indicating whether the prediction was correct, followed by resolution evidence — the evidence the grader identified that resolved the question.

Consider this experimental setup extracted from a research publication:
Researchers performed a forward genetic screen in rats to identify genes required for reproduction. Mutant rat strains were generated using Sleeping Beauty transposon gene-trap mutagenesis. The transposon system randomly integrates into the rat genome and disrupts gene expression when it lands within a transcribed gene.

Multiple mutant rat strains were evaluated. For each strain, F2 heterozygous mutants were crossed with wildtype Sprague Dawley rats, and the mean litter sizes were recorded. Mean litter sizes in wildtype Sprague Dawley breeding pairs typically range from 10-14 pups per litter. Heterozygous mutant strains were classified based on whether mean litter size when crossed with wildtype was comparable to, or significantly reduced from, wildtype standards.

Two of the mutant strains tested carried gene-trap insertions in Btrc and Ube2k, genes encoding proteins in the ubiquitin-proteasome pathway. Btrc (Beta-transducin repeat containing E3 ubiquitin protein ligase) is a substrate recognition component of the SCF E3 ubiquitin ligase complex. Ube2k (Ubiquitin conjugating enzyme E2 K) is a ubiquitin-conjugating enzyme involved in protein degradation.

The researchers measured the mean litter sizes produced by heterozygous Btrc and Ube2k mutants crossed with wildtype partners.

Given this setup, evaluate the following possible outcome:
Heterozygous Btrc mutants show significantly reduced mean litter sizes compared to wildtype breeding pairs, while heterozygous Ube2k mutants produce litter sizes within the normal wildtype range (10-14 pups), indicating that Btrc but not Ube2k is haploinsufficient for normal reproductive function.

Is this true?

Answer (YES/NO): NO